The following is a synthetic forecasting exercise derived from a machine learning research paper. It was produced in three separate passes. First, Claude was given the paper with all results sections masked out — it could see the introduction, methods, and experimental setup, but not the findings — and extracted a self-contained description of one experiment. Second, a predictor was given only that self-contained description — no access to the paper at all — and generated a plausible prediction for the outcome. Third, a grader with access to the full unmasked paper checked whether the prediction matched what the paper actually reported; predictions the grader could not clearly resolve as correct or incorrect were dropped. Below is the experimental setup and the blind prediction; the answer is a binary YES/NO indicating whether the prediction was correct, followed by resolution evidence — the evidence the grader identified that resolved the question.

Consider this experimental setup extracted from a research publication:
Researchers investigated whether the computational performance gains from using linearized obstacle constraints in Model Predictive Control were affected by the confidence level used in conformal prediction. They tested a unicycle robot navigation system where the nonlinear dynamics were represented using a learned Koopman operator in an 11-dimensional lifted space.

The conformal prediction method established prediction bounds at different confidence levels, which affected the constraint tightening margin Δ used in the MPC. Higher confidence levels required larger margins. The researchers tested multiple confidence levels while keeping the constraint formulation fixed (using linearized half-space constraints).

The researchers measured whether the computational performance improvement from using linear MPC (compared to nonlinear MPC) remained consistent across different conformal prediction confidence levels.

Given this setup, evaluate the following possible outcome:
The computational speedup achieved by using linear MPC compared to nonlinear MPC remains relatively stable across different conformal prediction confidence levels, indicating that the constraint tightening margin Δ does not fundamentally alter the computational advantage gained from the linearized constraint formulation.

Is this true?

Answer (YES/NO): YES